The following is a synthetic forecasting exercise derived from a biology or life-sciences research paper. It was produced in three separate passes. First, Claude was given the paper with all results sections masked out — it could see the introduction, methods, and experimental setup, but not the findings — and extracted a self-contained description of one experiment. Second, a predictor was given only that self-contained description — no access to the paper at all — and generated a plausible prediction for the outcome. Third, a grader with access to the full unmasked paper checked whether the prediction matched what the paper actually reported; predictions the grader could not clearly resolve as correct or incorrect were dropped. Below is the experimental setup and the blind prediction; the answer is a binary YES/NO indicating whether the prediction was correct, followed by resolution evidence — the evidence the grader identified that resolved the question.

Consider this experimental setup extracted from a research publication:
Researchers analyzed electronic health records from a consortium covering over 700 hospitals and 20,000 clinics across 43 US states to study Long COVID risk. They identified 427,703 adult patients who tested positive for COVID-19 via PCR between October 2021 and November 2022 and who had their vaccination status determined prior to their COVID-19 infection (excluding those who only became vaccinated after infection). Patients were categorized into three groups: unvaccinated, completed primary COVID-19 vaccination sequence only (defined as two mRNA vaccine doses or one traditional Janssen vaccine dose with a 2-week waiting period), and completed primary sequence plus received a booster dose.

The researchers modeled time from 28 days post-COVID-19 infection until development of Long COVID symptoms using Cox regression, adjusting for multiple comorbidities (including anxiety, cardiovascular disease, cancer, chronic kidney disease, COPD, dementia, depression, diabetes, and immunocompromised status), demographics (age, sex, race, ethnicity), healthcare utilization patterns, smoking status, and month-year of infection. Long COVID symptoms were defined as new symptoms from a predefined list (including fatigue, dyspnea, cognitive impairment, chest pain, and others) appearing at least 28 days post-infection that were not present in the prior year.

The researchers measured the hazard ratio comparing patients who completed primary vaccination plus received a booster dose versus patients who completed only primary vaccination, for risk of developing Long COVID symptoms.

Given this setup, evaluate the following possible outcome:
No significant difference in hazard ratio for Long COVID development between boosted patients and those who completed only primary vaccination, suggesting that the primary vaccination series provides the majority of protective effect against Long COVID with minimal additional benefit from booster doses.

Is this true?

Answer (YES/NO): YES